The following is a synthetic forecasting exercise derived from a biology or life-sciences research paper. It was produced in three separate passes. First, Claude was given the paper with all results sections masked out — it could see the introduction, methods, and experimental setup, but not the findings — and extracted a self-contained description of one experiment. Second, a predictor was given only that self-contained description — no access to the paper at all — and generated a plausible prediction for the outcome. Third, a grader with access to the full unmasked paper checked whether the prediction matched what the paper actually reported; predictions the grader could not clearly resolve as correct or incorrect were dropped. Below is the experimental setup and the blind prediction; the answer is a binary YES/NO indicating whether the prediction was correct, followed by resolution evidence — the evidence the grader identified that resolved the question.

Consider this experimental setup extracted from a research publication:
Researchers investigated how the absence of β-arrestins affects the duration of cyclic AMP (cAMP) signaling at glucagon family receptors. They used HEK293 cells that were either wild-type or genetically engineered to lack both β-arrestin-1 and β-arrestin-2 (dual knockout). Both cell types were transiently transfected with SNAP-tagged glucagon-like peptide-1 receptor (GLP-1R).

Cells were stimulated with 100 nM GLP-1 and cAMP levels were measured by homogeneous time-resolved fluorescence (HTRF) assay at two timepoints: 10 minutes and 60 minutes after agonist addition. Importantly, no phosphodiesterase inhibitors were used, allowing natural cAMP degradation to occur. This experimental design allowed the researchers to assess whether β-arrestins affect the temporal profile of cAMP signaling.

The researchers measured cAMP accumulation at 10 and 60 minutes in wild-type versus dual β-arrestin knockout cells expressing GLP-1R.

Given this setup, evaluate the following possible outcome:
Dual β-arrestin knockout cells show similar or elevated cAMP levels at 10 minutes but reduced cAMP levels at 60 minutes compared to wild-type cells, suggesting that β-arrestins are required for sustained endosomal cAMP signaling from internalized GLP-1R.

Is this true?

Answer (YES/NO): NO